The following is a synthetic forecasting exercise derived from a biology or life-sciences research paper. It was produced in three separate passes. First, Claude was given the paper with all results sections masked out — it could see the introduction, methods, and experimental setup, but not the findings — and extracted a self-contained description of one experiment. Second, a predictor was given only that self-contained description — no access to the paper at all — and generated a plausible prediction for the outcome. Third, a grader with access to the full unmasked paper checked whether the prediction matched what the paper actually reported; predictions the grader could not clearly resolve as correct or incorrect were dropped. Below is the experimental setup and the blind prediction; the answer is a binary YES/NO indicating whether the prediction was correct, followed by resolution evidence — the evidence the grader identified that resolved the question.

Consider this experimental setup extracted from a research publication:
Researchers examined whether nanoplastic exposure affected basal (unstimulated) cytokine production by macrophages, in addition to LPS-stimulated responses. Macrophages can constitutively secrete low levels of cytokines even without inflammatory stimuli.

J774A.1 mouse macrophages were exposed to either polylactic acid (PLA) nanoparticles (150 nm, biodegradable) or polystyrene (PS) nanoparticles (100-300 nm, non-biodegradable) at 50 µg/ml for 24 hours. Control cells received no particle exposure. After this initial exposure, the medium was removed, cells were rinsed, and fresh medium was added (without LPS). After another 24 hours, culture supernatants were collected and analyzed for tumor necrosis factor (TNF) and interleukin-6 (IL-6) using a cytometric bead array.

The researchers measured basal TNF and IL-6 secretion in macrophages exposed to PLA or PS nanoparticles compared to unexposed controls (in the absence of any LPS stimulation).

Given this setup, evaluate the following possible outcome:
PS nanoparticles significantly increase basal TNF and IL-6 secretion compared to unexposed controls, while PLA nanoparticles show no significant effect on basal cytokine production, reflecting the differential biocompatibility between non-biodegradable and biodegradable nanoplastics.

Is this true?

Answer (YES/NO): NO